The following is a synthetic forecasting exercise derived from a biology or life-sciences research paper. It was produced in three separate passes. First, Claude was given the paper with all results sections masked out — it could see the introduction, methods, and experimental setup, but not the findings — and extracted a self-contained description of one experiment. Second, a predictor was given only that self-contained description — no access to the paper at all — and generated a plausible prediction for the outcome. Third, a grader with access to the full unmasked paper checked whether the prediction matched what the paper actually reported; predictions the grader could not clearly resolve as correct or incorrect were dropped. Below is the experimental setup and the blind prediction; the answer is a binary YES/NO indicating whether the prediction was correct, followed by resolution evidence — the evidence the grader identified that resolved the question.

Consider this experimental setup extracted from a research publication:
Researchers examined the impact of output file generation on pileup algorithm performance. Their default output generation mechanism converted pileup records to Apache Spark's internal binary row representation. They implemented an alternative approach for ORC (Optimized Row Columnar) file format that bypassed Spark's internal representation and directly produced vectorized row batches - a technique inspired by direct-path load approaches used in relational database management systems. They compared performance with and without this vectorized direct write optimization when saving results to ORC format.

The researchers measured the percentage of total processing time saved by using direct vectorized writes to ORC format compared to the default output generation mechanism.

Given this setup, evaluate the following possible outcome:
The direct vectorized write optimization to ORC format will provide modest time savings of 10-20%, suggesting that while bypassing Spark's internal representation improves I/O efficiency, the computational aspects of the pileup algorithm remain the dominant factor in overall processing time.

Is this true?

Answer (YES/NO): YES